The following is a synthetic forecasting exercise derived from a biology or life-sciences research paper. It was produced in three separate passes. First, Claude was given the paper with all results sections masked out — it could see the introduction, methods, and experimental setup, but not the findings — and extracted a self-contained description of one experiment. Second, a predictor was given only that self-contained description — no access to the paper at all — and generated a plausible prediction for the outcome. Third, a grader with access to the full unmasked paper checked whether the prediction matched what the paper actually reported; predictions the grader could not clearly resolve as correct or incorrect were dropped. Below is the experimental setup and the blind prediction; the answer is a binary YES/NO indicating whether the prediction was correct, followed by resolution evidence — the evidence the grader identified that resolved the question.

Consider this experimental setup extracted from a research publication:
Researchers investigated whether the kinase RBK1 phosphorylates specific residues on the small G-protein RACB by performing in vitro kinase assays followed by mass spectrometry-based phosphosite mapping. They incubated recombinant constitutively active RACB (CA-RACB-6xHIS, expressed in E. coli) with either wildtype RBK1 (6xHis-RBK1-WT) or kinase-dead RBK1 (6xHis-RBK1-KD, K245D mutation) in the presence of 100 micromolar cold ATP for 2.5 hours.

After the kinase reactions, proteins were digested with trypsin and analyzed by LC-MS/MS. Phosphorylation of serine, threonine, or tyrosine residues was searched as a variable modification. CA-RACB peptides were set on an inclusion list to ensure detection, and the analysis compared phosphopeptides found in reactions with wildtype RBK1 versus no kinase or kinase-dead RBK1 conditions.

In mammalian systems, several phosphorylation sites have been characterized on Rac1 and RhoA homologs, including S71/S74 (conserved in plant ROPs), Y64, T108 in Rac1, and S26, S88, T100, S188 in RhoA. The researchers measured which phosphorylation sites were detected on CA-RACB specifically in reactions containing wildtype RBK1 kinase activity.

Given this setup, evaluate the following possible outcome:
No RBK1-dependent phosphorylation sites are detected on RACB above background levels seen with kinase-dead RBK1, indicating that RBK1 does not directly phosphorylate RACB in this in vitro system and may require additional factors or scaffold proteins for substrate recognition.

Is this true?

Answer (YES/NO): NO